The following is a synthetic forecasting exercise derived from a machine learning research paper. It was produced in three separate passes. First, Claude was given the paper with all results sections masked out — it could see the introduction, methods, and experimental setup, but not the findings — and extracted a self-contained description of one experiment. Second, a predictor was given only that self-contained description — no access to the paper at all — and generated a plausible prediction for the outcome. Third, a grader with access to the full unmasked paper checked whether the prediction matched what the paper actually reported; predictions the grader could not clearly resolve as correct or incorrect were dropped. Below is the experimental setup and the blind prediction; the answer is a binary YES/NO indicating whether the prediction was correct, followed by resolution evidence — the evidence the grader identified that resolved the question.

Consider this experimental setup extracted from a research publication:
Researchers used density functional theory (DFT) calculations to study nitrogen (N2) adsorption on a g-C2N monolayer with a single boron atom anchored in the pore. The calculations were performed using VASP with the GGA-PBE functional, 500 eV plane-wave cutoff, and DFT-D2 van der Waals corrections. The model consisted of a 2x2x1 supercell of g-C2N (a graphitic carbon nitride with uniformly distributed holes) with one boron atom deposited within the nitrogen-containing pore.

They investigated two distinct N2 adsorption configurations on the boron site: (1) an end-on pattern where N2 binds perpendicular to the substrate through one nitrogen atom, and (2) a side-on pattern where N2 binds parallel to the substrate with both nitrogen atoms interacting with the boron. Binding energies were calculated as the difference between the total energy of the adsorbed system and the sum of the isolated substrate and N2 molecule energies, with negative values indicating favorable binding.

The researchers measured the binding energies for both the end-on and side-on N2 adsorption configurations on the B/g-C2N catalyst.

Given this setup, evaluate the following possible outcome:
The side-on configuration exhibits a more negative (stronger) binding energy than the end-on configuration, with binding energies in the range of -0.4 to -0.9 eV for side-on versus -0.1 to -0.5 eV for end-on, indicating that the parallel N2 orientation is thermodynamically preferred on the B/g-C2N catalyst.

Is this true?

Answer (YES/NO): NO